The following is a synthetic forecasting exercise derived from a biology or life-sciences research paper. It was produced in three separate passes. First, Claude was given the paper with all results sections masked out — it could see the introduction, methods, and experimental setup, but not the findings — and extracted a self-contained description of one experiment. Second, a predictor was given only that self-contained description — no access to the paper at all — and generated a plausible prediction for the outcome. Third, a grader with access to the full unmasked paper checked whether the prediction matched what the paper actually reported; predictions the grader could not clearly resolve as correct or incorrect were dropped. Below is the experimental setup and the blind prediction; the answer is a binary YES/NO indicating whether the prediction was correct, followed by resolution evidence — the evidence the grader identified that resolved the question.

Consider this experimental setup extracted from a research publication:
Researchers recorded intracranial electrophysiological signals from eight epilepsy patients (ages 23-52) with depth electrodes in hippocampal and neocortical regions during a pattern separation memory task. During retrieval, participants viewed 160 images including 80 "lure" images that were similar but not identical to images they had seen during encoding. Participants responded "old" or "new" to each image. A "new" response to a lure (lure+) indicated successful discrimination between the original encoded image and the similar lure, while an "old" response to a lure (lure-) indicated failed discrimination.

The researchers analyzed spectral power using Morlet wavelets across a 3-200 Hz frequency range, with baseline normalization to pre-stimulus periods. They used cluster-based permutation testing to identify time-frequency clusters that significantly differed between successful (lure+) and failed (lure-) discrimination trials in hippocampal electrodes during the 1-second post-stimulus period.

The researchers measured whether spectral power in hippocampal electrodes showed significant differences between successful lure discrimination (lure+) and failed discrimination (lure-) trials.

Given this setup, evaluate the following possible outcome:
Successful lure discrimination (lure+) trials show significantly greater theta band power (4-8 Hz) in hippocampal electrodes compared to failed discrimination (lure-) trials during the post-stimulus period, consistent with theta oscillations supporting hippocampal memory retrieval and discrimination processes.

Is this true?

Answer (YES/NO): YES